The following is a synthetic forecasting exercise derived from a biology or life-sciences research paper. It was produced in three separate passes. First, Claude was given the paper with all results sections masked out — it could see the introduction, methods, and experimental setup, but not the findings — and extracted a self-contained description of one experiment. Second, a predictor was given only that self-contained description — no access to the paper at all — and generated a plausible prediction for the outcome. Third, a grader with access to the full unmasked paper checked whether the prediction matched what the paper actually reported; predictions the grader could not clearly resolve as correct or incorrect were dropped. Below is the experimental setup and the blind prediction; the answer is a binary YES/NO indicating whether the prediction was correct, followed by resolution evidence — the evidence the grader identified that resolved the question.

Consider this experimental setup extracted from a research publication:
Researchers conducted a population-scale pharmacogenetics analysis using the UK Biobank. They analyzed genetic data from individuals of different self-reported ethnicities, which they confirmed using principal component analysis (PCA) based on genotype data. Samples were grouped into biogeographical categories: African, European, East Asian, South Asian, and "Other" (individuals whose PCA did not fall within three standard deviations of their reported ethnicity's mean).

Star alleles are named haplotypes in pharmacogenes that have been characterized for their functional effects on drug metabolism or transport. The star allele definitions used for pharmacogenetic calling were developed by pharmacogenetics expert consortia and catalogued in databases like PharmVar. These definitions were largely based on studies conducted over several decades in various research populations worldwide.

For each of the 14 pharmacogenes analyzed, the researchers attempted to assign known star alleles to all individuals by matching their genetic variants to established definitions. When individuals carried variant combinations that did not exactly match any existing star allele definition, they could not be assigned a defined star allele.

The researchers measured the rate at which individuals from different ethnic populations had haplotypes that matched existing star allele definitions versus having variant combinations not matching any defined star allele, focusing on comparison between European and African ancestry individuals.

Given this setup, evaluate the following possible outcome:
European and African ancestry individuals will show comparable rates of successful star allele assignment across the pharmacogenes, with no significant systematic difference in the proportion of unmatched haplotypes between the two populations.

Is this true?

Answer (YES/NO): NO